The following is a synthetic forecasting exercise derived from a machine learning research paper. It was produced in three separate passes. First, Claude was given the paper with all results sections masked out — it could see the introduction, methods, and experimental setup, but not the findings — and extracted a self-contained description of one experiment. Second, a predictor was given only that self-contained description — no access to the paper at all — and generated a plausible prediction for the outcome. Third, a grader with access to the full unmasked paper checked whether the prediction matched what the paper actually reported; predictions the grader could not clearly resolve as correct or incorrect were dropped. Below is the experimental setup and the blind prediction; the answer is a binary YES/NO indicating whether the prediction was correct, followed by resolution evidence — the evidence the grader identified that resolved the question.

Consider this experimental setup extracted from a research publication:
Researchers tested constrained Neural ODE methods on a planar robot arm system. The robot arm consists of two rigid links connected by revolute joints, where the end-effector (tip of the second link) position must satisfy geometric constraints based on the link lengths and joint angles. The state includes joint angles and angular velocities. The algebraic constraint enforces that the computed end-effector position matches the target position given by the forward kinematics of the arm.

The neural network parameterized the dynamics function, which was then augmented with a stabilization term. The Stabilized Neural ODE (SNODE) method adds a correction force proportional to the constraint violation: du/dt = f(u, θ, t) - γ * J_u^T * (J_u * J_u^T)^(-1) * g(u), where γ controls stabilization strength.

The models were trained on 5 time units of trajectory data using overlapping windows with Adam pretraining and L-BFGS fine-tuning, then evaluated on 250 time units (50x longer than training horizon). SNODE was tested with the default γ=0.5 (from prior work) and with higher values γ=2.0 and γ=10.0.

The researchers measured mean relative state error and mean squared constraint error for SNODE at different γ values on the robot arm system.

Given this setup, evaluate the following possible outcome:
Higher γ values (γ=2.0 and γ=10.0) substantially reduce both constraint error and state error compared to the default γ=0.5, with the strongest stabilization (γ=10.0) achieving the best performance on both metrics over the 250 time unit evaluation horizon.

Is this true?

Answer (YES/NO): NO